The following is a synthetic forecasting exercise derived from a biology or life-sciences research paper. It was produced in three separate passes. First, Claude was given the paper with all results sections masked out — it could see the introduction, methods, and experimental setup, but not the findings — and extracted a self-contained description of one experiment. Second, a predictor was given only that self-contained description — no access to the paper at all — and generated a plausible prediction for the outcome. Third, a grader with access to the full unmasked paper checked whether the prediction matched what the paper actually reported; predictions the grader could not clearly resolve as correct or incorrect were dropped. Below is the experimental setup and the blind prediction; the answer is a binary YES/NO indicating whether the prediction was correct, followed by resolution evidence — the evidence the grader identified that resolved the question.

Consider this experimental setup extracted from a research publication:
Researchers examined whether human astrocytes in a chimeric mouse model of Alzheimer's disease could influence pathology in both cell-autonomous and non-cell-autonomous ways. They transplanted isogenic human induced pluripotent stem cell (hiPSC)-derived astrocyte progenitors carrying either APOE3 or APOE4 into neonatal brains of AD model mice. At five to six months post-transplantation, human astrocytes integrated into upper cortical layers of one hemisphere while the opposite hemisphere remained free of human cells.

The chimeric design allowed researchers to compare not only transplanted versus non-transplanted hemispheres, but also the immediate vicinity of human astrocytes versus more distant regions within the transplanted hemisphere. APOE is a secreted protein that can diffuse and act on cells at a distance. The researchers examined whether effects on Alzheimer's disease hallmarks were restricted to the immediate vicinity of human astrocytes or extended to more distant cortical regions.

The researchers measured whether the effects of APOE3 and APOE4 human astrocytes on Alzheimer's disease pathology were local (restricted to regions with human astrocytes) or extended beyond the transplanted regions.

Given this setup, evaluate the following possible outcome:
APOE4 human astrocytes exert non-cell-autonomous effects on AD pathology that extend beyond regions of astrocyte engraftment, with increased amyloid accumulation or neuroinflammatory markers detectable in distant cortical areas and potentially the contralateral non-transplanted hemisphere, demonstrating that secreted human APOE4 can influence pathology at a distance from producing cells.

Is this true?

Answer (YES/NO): NO